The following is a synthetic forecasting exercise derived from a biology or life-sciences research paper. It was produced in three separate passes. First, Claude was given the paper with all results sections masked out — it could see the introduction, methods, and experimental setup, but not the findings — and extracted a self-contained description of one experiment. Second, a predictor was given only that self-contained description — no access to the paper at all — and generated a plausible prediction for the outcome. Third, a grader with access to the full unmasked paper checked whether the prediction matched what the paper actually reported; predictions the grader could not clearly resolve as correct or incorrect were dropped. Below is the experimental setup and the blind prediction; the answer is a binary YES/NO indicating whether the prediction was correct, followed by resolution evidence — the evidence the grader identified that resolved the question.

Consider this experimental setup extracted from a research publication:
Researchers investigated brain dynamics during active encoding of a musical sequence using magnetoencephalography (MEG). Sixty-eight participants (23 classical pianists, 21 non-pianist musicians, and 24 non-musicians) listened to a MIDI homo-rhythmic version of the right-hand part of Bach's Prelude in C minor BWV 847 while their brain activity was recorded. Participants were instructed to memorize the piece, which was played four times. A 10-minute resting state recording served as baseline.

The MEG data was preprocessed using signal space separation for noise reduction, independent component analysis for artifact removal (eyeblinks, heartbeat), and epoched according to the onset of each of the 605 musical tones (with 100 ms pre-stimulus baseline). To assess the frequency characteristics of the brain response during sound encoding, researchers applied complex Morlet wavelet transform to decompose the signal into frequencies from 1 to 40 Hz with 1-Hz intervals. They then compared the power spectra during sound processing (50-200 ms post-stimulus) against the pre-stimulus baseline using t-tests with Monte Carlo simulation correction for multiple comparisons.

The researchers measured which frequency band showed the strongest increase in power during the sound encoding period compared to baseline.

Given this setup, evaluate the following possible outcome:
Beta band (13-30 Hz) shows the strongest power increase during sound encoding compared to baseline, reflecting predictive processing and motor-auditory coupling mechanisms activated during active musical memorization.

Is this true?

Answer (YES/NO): NO